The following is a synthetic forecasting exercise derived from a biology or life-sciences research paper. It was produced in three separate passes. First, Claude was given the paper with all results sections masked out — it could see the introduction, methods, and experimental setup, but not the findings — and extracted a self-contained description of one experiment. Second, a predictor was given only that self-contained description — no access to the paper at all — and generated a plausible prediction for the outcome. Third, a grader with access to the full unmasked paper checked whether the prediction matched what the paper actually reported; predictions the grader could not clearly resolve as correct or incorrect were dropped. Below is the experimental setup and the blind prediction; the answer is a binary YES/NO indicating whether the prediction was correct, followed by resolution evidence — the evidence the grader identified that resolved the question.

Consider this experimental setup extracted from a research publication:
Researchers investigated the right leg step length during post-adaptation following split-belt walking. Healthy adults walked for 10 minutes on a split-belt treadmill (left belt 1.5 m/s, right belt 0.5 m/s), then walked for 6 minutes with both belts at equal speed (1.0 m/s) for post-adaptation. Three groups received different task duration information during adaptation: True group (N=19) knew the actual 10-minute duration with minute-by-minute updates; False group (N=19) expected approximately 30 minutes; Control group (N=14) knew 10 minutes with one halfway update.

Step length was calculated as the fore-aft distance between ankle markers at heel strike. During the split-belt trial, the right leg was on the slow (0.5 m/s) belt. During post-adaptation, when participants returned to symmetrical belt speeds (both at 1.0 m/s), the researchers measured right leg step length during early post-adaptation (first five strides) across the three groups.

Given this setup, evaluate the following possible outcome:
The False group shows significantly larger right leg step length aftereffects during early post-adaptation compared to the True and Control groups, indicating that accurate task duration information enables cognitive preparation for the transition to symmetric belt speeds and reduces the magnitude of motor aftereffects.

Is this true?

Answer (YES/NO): NO